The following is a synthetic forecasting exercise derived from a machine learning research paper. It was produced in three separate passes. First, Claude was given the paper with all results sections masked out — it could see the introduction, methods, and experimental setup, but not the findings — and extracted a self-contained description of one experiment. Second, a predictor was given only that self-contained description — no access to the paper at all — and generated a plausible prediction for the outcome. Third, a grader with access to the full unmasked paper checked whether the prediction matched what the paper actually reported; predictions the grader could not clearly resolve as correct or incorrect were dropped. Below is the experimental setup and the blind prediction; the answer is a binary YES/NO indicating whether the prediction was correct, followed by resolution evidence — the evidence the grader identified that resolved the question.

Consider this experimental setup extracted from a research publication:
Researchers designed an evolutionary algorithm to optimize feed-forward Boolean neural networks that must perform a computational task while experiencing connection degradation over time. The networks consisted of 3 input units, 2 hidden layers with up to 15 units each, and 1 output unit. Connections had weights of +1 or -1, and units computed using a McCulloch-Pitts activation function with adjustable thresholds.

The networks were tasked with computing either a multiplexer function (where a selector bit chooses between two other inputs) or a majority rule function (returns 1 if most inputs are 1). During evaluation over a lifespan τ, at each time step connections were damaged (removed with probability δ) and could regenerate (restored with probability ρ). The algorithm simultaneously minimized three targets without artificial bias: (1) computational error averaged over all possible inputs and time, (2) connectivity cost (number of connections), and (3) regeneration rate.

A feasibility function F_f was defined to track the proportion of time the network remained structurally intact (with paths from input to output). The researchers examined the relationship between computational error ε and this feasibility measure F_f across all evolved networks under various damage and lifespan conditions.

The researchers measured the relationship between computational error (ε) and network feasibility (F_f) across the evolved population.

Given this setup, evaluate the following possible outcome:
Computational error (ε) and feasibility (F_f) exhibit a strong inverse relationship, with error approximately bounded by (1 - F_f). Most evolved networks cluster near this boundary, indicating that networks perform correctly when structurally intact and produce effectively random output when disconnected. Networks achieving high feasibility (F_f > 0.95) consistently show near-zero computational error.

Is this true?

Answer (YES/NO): NO